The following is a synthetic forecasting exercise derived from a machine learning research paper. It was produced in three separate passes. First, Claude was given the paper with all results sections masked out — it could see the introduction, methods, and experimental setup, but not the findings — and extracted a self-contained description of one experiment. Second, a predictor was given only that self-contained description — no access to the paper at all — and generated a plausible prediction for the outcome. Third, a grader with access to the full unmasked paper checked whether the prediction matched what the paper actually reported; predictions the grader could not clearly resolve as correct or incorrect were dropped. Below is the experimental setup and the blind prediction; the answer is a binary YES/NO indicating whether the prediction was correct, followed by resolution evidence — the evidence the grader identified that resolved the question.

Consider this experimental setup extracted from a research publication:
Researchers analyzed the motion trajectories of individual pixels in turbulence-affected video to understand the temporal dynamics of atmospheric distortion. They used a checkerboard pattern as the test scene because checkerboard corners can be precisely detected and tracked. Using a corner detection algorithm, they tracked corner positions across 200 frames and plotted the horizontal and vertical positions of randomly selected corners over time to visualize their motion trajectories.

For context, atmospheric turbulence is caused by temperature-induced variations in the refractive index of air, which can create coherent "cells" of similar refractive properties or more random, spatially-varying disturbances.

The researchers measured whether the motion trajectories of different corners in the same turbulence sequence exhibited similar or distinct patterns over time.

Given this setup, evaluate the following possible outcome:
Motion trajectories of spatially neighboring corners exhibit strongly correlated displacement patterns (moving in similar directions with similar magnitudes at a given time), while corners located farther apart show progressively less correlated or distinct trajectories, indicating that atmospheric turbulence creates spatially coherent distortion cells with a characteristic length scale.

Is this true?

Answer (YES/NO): NO